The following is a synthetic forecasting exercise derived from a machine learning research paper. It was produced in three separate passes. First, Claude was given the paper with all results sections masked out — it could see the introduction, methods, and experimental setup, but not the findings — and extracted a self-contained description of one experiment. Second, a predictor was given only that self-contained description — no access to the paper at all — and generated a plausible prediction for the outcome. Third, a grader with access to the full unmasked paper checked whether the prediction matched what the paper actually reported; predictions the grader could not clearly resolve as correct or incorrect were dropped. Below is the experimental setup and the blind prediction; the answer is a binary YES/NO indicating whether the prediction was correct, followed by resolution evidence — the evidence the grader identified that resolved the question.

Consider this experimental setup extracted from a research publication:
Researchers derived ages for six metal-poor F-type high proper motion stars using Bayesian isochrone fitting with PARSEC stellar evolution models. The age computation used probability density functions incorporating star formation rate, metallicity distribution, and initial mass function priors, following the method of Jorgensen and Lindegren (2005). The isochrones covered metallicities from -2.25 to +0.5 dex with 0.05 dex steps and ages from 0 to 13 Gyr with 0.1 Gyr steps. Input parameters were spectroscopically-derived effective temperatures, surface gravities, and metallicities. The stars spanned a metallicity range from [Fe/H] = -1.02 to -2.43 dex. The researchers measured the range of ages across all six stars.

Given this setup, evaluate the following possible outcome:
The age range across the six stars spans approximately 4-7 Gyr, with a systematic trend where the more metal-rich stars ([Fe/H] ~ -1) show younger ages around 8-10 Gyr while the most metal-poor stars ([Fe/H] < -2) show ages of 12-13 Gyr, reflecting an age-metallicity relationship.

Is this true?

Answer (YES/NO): NO